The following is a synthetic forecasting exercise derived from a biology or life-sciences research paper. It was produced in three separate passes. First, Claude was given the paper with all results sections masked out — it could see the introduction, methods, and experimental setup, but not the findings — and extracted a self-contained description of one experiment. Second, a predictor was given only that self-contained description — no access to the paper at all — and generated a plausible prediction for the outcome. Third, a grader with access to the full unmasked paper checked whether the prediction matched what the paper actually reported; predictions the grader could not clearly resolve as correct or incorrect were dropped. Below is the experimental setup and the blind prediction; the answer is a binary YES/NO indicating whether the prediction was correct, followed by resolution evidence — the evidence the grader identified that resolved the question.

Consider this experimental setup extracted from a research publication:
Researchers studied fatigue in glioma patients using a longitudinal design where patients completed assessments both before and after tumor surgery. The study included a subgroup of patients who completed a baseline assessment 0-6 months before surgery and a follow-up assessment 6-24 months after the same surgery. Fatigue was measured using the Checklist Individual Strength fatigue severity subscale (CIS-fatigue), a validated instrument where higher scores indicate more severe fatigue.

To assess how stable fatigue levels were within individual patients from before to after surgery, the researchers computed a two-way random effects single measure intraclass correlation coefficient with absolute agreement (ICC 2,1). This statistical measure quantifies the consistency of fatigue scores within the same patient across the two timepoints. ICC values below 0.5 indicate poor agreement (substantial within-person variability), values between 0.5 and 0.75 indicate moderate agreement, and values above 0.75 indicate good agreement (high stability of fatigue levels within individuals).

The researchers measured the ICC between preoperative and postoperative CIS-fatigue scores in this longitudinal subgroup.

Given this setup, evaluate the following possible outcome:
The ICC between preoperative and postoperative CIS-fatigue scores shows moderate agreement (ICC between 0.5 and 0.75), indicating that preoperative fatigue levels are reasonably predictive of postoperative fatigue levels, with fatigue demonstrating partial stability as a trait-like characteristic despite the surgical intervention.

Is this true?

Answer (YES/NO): YES